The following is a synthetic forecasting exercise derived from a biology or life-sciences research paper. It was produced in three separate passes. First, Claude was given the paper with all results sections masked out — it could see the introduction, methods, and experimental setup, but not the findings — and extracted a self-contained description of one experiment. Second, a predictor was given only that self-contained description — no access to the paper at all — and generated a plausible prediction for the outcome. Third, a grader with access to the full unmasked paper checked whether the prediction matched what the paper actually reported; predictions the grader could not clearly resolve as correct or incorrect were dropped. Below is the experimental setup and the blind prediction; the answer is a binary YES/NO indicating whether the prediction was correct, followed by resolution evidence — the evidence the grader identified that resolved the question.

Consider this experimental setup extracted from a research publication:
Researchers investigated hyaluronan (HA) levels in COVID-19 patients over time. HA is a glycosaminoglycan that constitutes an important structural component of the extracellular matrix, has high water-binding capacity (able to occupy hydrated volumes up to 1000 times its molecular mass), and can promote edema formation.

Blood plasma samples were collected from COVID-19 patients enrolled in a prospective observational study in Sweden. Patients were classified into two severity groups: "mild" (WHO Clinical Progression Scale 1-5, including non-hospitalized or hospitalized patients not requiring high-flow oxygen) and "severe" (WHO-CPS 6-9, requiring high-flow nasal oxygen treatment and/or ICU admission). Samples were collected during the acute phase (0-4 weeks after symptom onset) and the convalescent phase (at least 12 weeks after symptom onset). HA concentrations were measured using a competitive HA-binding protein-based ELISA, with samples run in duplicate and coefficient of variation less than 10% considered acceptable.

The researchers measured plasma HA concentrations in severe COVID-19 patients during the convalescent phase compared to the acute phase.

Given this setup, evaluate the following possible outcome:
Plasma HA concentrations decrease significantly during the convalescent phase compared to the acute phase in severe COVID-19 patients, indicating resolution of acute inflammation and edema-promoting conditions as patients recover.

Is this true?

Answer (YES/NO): YES